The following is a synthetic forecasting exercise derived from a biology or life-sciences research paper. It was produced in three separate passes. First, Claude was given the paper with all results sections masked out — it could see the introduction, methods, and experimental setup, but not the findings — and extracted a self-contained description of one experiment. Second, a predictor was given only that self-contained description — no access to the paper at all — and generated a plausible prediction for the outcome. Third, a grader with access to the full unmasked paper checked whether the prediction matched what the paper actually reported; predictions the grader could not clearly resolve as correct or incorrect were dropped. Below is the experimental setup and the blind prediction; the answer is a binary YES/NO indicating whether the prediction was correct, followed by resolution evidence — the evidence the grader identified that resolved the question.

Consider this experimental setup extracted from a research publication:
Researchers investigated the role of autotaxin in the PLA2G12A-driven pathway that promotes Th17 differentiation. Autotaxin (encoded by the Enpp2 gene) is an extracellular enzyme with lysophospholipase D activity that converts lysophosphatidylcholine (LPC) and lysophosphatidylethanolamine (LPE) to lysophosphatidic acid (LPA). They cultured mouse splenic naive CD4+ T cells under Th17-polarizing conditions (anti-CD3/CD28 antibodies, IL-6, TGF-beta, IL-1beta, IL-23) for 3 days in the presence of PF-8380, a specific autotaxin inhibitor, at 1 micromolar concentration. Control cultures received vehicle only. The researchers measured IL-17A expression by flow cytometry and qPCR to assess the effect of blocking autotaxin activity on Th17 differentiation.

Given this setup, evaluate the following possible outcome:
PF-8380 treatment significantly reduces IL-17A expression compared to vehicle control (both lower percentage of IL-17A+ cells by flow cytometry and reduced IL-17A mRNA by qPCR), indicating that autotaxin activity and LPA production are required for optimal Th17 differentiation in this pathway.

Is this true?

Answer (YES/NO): NO